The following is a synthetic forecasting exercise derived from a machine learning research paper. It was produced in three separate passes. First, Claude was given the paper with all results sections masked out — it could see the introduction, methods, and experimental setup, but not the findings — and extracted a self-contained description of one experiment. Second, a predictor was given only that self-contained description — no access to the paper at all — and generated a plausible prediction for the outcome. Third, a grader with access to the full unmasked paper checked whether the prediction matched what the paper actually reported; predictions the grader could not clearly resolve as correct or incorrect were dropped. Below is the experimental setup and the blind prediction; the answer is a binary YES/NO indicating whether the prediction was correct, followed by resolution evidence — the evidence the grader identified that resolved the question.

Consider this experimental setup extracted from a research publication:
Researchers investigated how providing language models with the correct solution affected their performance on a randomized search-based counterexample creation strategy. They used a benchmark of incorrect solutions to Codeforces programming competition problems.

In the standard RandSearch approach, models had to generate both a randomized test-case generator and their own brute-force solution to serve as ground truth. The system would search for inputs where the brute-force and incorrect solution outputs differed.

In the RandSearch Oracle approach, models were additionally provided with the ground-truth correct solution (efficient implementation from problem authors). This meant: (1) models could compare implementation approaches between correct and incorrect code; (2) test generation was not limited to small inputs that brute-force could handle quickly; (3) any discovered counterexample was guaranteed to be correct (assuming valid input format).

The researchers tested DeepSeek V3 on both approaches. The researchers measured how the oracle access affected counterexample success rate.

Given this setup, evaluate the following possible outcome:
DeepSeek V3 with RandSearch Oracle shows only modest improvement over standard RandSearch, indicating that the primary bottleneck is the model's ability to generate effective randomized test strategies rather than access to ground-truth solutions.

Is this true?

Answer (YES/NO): NO